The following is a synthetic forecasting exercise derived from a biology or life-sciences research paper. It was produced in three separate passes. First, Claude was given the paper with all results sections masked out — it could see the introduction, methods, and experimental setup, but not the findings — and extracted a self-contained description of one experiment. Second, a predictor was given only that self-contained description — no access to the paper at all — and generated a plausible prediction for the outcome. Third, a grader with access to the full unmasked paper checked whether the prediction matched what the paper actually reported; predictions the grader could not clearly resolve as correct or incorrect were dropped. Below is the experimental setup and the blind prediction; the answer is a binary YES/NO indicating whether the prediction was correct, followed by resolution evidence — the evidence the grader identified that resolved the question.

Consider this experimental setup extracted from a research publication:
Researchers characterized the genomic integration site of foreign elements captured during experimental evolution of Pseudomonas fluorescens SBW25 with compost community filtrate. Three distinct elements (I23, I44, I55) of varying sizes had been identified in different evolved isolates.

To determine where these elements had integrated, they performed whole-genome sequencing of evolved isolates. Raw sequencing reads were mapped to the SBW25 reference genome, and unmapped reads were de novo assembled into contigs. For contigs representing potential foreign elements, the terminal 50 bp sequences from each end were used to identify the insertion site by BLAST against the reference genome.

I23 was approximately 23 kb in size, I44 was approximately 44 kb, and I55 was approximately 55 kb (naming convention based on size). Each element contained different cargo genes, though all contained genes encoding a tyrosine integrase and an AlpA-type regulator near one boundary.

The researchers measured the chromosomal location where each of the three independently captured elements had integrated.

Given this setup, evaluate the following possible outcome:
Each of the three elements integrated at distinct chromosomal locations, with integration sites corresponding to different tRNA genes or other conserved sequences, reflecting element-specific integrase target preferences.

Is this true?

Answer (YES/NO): NO